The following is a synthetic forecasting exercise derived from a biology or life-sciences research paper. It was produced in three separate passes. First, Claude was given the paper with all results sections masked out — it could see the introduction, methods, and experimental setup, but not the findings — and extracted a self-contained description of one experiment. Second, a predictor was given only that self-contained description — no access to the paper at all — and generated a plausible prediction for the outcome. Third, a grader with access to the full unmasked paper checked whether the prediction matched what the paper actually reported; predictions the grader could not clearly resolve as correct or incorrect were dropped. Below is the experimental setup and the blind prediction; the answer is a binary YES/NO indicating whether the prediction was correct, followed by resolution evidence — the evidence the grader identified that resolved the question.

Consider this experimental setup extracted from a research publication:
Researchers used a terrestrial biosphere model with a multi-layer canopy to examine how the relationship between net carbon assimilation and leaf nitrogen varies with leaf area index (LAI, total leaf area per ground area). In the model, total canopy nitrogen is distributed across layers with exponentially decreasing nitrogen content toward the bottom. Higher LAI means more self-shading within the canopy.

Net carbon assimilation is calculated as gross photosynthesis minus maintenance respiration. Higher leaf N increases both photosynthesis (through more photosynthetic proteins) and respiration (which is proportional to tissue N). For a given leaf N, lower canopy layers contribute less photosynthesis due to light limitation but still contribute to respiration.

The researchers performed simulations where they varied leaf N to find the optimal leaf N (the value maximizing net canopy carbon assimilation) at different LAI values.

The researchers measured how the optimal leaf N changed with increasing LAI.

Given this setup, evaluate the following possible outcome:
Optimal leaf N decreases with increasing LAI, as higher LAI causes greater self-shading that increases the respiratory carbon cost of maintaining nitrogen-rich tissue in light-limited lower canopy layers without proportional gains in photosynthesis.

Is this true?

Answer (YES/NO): YES